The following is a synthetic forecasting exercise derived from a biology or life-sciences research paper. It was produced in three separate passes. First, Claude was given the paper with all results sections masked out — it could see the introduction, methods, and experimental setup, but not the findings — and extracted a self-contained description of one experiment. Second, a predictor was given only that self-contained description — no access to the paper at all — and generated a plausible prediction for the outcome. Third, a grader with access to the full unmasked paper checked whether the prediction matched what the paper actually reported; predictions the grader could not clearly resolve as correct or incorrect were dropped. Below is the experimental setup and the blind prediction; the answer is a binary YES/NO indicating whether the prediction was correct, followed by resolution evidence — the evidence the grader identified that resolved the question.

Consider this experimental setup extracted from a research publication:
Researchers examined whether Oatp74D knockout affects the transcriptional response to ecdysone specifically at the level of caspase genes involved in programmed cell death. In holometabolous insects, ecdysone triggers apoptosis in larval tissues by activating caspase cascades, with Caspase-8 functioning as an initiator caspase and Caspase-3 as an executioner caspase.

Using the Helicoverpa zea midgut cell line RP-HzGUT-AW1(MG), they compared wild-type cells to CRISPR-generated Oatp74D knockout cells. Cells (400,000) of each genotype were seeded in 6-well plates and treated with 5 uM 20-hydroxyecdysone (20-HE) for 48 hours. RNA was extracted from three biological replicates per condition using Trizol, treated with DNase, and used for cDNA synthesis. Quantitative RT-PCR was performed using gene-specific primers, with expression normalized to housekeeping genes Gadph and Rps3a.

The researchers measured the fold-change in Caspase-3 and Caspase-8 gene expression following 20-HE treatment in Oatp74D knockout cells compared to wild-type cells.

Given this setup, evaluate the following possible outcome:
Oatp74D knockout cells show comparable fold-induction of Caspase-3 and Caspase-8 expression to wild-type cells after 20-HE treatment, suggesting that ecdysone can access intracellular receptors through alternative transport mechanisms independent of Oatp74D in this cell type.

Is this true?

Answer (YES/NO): NO